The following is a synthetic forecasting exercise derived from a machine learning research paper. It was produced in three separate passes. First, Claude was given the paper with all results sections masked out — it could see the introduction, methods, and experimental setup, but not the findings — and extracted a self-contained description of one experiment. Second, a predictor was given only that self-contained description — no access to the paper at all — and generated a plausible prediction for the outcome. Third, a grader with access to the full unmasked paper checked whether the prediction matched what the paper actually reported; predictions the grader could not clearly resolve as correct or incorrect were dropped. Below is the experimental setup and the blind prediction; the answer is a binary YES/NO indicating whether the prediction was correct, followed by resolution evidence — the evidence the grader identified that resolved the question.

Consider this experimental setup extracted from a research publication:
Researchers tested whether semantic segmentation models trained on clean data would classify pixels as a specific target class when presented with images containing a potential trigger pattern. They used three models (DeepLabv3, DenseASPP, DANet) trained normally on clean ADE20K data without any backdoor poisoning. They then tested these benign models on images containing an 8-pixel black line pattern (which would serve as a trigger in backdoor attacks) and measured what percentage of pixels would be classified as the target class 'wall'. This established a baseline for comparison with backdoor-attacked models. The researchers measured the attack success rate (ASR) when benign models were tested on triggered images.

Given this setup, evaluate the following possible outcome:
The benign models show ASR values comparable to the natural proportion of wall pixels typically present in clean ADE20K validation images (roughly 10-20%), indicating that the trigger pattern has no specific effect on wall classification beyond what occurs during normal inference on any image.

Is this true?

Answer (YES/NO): YES